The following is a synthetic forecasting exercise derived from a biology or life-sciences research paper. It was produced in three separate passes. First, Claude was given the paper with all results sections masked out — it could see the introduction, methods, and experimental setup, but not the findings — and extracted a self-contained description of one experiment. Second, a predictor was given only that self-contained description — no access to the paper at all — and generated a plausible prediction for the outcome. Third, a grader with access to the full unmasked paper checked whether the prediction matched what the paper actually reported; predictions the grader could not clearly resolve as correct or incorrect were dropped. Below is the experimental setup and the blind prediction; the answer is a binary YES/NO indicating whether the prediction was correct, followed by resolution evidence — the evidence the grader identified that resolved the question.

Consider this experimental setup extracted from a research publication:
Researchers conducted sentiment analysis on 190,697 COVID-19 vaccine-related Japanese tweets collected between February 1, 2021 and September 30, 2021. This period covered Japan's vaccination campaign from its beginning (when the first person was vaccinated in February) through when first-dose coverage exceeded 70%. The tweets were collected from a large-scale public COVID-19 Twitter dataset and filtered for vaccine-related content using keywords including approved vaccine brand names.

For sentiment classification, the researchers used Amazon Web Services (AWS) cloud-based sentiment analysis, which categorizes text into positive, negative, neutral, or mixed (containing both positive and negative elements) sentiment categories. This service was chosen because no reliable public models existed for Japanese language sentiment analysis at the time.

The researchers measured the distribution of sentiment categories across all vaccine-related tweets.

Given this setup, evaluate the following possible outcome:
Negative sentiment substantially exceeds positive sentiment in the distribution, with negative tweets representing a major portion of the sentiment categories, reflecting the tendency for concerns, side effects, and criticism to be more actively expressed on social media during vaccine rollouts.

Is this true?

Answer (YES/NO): NO